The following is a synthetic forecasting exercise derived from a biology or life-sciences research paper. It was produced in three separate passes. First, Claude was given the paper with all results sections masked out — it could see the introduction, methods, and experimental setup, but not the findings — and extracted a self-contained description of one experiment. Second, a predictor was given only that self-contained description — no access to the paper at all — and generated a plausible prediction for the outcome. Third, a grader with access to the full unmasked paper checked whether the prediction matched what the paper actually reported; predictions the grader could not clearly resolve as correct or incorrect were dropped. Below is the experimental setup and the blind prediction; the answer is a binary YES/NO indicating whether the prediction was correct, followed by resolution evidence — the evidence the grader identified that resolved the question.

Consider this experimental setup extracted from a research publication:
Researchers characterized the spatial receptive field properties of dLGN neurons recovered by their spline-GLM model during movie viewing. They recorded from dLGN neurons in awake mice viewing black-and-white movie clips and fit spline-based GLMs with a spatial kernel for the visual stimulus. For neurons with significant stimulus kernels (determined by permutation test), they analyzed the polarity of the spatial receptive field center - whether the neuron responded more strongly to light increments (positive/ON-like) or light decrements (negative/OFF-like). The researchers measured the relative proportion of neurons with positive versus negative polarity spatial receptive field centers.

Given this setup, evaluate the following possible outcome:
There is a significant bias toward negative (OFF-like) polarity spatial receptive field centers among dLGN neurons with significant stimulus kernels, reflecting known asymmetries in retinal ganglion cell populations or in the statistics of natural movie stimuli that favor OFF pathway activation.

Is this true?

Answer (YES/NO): NO